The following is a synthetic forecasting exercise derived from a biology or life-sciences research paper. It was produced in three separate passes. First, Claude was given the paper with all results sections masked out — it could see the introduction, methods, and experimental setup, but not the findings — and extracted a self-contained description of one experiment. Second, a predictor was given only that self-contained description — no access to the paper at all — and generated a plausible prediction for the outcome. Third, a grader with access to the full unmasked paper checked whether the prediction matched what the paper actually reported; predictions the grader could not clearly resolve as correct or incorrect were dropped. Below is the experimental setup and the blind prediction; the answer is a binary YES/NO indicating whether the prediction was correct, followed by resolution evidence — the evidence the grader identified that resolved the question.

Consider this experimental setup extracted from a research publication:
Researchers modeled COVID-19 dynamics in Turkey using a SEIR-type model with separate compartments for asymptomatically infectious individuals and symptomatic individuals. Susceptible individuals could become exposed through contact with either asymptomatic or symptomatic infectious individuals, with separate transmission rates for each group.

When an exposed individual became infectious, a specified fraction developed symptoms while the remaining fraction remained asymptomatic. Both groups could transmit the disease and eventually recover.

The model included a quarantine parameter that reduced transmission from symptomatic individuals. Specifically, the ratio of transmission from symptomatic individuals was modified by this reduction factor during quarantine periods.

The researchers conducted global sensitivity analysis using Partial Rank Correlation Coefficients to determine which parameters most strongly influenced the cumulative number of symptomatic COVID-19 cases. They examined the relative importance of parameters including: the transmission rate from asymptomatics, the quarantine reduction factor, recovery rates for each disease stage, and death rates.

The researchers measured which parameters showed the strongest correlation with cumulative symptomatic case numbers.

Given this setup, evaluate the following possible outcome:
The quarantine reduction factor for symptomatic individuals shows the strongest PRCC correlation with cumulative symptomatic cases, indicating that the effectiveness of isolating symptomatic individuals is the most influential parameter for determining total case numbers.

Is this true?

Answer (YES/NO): NO